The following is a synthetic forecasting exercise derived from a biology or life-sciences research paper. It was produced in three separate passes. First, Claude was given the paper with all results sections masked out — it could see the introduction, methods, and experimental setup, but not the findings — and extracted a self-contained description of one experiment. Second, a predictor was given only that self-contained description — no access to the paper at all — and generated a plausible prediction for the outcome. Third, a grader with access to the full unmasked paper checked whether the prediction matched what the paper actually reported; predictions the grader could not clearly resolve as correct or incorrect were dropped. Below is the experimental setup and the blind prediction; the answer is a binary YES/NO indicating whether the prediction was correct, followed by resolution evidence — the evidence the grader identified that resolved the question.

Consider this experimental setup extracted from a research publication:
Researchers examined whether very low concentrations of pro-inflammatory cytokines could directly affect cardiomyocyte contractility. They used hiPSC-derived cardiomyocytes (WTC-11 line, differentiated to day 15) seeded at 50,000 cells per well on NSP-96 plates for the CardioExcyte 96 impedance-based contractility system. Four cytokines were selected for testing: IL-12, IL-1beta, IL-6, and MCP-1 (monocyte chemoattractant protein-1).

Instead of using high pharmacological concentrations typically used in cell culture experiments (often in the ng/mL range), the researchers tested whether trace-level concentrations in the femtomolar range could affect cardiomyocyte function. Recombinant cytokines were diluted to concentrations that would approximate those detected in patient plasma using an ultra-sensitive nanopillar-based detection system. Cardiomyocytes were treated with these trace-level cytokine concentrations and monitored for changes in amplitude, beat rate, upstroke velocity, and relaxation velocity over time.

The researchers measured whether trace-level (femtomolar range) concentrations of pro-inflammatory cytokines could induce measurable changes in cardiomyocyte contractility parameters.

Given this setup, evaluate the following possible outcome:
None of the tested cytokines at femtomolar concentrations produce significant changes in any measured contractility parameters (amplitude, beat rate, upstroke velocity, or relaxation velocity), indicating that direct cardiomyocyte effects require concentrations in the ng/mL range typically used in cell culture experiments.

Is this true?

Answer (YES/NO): NO